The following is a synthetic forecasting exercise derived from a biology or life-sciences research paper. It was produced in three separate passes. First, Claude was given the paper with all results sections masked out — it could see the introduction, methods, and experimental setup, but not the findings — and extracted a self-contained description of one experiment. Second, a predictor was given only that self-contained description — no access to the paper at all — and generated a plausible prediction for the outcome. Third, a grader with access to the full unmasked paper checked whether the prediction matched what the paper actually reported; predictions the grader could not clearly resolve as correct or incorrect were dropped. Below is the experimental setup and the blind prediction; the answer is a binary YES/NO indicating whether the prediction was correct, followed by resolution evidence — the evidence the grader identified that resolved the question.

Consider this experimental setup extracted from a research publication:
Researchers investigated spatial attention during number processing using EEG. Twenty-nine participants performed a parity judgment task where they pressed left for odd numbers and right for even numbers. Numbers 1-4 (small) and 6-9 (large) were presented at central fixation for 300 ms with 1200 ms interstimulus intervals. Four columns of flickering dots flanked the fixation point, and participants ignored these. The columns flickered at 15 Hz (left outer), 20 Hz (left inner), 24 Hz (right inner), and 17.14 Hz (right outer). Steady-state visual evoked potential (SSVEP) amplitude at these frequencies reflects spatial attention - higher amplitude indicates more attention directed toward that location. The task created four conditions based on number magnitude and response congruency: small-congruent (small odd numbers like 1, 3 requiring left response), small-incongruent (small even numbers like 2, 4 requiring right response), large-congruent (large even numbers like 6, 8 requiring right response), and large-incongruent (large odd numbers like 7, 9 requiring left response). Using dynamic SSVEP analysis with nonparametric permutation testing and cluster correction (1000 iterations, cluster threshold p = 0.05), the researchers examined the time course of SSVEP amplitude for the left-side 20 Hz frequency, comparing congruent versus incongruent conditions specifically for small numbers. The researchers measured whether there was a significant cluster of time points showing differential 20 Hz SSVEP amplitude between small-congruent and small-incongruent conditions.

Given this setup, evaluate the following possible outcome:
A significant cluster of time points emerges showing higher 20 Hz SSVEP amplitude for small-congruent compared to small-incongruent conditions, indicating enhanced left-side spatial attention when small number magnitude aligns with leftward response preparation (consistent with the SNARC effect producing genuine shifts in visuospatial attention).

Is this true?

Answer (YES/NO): NO